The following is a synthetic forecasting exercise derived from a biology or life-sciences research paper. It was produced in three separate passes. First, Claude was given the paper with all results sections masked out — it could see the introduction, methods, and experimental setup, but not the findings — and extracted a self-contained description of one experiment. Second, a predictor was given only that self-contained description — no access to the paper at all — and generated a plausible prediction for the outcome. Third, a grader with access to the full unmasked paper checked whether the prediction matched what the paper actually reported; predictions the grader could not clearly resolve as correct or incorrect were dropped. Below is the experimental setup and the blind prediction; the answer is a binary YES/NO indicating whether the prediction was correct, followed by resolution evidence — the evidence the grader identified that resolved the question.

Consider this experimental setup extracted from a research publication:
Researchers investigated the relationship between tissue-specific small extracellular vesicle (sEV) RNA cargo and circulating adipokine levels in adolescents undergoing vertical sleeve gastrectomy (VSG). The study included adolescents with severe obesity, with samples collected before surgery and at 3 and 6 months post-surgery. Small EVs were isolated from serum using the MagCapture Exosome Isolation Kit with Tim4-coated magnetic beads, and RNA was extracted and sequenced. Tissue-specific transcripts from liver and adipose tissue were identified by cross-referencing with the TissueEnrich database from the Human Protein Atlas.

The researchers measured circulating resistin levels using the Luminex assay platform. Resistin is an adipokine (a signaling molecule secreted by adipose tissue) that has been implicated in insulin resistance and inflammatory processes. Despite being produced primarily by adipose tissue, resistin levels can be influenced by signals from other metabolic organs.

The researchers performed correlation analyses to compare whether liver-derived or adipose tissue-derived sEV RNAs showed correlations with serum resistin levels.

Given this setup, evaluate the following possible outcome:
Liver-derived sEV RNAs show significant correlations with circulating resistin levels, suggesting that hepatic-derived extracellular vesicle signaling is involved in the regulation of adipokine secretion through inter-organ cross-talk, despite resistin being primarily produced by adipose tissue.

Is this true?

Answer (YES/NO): YES